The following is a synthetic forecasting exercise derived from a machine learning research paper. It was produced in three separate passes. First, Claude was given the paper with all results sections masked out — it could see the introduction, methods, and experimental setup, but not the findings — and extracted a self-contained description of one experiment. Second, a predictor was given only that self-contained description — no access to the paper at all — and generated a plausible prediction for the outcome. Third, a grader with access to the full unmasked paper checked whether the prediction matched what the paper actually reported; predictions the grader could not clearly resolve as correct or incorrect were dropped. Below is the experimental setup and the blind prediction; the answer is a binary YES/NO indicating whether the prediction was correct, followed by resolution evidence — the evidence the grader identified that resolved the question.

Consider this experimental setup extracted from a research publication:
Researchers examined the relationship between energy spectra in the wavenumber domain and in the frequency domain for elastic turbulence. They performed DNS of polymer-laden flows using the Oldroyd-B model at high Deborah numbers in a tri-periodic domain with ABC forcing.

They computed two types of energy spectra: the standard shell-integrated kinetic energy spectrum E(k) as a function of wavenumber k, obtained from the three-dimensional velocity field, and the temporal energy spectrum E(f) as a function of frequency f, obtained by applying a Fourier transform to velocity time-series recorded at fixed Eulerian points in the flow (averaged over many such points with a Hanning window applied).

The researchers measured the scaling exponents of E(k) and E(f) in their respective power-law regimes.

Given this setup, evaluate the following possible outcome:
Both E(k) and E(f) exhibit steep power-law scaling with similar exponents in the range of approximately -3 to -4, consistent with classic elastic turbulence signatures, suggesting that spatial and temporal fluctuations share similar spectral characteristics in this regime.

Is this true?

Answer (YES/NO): YES